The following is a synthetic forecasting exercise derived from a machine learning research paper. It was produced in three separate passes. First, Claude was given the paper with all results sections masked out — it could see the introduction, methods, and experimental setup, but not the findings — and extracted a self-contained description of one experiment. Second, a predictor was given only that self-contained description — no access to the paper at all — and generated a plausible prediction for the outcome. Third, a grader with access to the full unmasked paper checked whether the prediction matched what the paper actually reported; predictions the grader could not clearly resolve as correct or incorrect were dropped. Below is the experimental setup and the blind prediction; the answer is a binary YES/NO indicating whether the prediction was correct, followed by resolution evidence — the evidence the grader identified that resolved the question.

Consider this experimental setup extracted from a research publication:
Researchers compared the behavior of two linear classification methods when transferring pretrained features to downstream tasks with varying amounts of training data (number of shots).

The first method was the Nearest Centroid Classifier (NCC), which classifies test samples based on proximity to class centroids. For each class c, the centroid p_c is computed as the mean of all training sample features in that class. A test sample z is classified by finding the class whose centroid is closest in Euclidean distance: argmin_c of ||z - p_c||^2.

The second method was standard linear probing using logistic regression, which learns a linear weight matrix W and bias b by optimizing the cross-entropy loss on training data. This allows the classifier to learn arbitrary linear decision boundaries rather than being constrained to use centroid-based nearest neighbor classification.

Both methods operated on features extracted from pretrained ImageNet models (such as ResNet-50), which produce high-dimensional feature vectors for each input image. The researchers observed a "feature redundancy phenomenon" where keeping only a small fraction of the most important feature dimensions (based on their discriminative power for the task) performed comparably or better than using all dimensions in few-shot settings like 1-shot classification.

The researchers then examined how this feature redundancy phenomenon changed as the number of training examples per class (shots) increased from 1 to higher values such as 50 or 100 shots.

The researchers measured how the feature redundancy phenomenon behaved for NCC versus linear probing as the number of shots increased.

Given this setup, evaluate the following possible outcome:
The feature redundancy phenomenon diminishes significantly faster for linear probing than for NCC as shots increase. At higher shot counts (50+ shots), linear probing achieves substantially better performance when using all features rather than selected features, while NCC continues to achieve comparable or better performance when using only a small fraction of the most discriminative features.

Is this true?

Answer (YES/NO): YES